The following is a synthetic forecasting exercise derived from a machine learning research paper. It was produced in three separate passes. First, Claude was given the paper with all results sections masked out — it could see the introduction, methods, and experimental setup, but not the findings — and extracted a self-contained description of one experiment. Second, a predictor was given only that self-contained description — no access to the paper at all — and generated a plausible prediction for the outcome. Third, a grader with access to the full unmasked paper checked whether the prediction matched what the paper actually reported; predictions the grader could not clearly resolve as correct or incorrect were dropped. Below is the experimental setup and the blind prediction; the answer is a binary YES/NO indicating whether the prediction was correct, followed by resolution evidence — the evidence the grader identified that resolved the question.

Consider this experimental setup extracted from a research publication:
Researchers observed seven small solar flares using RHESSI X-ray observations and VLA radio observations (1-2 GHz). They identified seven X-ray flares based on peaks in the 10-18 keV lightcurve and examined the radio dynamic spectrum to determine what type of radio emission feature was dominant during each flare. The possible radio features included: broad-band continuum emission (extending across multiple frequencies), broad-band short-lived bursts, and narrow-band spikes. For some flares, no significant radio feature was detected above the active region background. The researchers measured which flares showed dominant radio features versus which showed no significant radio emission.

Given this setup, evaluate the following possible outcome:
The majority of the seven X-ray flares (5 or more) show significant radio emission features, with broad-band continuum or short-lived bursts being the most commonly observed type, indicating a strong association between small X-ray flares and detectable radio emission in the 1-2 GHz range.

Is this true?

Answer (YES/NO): NO